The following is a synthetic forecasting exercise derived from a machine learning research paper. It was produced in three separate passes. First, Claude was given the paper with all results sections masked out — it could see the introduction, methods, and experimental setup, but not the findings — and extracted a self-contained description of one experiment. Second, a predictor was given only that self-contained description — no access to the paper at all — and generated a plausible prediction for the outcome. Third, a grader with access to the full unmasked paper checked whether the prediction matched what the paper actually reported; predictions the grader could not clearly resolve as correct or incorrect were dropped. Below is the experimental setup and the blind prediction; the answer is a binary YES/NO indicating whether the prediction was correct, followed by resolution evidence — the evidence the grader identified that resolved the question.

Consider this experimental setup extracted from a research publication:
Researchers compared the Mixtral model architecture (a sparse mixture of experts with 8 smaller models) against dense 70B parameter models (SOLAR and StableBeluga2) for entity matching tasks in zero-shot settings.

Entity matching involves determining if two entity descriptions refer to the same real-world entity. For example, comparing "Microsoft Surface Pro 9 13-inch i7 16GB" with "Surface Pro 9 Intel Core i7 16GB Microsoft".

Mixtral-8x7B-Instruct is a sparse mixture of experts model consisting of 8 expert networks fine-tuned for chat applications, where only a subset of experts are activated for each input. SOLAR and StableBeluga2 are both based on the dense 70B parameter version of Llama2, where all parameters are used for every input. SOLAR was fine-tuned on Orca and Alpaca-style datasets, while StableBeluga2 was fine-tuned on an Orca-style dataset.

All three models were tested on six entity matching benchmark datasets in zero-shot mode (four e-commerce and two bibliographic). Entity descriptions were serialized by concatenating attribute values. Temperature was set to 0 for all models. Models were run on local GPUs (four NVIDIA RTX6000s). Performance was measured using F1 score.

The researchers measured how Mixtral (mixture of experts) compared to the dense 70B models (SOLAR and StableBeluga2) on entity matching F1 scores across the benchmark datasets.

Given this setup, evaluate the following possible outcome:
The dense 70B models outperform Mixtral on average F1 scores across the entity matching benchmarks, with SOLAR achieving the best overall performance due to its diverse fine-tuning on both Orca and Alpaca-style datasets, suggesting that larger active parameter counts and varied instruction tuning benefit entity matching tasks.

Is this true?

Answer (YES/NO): NO